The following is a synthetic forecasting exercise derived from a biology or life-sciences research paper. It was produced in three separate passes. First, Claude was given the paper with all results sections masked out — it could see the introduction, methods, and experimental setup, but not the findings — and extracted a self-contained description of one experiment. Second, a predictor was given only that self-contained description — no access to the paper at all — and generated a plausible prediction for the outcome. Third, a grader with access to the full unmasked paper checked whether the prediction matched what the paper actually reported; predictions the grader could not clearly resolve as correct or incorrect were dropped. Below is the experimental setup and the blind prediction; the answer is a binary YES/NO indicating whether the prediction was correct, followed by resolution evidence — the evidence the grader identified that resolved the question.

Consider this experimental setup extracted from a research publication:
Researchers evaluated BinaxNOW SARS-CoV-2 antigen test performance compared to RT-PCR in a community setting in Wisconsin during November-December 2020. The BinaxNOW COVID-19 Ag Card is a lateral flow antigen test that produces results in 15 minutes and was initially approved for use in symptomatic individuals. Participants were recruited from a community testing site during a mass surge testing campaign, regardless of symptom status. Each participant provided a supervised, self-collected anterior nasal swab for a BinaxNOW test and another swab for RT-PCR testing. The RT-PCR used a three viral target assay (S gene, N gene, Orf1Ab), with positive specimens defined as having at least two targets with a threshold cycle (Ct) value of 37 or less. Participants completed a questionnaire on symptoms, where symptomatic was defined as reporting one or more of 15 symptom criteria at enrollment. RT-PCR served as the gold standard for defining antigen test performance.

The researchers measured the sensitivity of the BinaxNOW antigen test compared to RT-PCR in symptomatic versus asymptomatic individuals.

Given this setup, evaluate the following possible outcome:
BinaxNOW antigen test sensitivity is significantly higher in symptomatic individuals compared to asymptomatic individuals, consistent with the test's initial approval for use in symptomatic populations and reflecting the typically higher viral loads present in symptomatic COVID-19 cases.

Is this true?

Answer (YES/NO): YES